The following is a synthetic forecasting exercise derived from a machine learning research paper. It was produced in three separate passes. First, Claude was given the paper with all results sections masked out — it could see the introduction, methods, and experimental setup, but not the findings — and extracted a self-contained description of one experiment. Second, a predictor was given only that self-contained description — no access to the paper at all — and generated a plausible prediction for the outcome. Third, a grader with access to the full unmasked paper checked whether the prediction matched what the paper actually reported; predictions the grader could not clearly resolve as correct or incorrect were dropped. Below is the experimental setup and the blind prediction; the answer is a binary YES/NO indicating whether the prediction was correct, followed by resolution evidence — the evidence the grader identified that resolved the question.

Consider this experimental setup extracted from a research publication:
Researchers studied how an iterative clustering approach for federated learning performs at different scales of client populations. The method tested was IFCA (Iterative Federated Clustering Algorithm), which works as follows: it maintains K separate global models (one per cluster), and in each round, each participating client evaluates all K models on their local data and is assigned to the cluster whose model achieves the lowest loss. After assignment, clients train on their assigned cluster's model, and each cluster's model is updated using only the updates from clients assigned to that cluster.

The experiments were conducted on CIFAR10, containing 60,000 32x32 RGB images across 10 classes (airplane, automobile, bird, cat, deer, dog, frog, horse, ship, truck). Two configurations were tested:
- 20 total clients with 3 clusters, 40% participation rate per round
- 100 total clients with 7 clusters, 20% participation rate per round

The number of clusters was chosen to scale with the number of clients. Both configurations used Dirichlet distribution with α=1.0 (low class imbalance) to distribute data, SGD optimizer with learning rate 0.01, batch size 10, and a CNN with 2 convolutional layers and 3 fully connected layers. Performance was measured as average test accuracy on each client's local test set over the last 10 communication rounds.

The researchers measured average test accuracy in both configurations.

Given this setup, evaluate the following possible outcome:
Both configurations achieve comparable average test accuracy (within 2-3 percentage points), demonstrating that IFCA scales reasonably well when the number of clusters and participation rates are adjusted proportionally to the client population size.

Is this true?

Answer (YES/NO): NO